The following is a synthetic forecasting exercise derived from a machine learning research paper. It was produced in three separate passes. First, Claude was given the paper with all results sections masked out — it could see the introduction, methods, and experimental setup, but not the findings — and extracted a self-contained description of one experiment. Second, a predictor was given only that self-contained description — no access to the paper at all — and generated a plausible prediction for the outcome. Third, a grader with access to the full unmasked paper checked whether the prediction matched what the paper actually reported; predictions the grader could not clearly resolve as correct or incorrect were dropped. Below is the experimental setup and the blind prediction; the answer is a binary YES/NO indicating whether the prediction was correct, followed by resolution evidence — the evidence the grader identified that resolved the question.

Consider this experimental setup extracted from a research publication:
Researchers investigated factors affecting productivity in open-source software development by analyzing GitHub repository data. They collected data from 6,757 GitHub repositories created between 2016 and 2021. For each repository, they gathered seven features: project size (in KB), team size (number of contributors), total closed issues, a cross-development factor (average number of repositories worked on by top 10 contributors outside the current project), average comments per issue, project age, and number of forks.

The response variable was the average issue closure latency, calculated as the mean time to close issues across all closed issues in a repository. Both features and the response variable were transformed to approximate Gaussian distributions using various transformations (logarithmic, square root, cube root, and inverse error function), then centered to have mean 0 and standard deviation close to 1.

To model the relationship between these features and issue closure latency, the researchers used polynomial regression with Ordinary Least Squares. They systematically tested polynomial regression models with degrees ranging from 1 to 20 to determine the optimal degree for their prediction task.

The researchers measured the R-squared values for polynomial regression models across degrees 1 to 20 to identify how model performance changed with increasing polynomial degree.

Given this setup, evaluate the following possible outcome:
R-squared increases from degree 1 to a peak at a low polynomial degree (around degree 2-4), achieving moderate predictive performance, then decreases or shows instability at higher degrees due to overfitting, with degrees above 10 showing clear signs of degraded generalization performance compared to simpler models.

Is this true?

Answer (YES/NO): NO